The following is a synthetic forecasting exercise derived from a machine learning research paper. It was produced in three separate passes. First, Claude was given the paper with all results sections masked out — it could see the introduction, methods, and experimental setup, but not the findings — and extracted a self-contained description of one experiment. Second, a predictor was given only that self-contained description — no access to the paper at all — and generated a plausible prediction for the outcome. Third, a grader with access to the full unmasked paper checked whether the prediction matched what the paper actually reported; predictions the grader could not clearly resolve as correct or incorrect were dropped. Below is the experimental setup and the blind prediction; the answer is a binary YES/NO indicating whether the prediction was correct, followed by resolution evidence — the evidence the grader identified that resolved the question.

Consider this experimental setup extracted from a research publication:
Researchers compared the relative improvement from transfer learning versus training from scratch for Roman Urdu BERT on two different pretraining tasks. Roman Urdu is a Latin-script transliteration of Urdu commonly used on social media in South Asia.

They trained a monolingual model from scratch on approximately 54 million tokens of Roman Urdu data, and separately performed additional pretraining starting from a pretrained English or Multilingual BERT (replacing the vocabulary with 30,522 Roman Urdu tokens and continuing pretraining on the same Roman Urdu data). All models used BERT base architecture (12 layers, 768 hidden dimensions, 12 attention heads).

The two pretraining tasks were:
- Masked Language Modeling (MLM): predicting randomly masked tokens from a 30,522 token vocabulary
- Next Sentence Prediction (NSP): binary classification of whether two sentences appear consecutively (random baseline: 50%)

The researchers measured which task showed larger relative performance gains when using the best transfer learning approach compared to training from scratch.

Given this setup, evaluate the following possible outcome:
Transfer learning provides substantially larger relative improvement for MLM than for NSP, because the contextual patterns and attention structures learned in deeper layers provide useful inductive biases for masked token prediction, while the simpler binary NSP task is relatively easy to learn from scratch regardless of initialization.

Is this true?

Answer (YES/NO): YES